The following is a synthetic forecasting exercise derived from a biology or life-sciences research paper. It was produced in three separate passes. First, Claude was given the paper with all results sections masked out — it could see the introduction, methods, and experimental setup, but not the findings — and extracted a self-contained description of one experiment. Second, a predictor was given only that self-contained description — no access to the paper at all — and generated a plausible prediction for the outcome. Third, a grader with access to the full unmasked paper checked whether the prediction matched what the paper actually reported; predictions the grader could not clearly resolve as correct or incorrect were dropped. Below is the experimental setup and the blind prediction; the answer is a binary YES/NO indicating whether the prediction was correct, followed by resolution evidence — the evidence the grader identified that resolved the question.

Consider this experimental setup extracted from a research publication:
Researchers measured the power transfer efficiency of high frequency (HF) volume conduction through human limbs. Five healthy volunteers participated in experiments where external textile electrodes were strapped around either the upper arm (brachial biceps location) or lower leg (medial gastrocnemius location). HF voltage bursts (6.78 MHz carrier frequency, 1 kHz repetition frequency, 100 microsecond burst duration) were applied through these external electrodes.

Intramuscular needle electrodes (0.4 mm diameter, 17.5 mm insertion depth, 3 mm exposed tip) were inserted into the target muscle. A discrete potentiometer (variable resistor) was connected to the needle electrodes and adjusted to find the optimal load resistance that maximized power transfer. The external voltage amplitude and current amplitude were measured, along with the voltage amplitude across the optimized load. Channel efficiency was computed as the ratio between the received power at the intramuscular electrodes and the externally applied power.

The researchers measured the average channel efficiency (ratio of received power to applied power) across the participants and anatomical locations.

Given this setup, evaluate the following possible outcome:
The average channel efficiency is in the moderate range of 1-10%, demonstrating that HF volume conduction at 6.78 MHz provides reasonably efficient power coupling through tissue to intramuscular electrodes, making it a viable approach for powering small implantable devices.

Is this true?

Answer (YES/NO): NO